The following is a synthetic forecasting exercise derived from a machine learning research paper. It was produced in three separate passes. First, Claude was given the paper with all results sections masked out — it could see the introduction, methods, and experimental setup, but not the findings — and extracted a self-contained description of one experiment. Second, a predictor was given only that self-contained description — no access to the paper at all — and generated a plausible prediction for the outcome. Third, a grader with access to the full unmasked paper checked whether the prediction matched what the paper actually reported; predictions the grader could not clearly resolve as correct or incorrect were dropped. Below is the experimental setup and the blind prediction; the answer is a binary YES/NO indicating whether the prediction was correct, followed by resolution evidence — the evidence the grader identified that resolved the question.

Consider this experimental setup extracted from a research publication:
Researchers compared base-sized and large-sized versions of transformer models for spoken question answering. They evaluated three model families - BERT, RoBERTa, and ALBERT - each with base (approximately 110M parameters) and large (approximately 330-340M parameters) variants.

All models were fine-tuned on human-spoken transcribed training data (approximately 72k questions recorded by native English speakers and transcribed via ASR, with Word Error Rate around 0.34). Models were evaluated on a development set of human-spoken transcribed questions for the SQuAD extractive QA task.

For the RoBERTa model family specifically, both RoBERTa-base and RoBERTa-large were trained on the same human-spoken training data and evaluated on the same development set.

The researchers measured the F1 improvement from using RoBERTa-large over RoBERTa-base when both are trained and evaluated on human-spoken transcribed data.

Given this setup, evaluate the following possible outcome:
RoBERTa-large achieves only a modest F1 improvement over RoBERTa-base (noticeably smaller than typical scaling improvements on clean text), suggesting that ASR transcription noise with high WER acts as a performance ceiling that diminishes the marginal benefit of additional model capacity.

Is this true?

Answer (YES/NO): YES